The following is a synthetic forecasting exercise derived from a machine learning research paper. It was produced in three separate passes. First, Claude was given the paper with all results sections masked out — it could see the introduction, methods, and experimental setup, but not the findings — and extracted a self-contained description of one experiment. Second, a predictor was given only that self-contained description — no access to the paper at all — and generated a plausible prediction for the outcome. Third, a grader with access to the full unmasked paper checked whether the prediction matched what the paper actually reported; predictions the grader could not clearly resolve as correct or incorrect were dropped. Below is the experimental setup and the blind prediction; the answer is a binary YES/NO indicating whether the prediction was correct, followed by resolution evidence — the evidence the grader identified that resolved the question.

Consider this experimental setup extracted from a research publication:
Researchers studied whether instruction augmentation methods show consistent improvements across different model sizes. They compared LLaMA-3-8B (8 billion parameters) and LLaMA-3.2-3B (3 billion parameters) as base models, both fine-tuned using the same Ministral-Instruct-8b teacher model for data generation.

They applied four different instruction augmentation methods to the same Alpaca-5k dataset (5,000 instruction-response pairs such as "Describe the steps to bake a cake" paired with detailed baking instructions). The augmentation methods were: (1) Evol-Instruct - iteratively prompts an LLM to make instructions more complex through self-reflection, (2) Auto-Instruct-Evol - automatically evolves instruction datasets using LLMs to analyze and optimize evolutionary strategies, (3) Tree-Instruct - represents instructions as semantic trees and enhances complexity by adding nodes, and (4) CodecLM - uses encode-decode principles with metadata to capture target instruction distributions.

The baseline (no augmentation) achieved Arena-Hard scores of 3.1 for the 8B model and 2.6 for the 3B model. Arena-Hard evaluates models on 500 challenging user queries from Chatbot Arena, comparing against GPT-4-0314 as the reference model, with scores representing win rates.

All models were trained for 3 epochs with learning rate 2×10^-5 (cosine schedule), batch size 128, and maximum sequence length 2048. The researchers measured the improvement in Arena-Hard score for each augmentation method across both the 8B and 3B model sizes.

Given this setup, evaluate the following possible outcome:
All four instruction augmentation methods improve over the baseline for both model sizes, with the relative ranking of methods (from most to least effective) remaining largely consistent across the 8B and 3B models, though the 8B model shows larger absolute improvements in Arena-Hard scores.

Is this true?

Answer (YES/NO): NO